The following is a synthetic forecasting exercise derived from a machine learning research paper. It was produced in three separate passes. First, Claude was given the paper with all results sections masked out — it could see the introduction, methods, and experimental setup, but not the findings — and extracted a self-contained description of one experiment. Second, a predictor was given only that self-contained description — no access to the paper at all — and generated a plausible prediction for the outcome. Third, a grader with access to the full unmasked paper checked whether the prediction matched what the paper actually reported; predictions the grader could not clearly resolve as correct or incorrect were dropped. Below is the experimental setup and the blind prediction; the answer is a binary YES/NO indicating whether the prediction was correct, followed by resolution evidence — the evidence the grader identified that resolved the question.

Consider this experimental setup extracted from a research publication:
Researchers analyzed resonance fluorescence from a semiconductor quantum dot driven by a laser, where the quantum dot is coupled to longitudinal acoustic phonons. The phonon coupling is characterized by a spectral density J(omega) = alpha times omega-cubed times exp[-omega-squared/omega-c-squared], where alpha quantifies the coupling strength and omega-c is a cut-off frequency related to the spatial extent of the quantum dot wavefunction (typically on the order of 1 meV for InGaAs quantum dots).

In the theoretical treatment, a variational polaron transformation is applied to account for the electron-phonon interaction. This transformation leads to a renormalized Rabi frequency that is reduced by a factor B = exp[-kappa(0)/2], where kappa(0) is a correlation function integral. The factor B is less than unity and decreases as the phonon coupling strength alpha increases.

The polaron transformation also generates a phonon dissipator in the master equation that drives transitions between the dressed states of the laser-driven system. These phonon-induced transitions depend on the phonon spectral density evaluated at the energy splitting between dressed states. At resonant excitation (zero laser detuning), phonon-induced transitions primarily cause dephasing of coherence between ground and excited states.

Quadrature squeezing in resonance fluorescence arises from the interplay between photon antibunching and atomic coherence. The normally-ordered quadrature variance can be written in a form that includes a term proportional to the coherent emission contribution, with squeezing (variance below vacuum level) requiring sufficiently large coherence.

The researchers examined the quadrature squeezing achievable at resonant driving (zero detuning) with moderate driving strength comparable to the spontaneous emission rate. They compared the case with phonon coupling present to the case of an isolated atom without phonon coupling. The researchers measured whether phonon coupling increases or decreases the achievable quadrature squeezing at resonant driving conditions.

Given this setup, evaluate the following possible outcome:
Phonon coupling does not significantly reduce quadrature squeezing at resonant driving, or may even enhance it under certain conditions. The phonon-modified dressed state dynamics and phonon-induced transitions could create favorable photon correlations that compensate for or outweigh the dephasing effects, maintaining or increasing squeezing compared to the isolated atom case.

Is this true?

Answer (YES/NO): NO